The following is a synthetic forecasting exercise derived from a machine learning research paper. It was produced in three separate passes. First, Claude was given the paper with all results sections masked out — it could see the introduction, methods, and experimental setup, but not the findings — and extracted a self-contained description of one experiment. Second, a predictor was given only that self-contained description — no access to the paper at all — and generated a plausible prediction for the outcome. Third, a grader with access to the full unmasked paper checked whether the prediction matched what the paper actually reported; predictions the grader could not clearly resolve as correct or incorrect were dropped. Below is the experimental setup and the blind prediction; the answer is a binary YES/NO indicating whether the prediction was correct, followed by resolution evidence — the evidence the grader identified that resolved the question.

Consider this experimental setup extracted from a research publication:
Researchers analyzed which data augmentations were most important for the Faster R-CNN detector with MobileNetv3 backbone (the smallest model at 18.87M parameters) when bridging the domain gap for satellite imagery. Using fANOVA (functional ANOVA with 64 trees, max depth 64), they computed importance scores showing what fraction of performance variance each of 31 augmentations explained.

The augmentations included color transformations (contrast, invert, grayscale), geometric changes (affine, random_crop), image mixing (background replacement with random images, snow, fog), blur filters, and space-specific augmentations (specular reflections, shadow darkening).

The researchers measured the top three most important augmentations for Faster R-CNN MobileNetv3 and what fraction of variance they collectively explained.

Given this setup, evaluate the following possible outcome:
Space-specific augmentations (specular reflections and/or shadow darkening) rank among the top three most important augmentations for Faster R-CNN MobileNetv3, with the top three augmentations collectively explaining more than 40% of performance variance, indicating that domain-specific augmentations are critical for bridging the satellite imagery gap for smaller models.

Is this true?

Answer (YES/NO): NO